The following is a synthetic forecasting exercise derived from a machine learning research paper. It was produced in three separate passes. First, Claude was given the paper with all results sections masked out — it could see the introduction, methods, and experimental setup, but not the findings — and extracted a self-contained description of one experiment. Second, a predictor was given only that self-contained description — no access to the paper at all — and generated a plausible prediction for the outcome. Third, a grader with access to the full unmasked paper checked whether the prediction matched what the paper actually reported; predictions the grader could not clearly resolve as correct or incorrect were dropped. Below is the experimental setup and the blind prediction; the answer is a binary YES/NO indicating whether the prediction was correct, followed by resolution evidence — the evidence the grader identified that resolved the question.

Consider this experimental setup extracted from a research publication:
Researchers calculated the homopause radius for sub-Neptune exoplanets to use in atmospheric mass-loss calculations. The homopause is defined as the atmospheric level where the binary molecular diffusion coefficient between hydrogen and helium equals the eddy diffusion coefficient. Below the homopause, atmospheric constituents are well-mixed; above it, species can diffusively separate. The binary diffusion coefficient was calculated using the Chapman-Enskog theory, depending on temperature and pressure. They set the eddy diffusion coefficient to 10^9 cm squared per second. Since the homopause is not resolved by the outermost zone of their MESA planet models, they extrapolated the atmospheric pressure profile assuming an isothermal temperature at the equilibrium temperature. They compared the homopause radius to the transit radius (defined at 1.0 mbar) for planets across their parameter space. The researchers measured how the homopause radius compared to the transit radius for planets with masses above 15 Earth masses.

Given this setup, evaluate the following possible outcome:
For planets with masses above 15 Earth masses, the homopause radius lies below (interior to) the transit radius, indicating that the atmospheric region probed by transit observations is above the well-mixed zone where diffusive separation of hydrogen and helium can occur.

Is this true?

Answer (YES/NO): NO